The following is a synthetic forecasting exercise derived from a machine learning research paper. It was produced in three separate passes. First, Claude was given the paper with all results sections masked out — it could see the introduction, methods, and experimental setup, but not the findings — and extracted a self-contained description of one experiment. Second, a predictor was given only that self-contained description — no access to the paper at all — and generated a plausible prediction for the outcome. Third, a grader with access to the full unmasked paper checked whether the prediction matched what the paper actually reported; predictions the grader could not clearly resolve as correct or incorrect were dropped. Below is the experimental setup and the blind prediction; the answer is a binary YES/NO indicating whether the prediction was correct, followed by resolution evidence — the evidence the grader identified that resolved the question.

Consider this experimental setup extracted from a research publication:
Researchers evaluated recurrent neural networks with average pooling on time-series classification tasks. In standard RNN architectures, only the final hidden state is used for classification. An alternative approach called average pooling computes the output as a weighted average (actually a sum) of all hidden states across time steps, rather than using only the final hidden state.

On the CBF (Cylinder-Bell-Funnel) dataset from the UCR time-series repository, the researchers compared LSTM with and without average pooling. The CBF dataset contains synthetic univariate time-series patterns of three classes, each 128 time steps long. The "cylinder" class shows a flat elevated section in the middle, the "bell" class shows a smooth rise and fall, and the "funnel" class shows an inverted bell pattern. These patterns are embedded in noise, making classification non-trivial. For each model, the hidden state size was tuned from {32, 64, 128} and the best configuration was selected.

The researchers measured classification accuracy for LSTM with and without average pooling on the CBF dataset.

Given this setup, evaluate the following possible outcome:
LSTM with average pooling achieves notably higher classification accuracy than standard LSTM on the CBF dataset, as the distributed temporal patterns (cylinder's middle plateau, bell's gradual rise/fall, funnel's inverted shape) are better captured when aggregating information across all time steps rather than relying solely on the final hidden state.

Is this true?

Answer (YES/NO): YES